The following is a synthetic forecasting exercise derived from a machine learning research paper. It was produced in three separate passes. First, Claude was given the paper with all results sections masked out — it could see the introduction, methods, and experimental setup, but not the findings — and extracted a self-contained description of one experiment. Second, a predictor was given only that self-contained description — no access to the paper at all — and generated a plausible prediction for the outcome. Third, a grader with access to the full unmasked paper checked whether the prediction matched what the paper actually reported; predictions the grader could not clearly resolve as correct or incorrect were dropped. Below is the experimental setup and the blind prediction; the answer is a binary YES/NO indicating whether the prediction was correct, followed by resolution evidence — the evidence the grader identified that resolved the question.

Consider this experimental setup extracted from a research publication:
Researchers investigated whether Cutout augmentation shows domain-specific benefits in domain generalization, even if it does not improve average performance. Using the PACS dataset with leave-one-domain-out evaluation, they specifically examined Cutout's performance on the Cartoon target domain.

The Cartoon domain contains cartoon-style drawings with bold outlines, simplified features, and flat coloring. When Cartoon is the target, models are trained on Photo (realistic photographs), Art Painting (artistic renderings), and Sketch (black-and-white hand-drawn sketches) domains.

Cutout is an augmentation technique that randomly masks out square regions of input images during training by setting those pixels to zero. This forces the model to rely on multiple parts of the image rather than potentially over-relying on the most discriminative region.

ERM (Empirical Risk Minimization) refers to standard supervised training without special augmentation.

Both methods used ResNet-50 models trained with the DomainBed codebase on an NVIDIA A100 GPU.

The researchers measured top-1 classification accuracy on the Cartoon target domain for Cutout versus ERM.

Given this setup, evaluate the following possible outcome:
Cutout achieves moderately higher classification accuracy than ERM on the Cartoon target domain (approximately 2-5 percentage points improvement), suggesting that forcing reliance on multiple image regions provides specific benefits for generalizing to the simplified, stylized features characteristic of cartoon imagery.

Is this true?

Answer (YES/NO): NO